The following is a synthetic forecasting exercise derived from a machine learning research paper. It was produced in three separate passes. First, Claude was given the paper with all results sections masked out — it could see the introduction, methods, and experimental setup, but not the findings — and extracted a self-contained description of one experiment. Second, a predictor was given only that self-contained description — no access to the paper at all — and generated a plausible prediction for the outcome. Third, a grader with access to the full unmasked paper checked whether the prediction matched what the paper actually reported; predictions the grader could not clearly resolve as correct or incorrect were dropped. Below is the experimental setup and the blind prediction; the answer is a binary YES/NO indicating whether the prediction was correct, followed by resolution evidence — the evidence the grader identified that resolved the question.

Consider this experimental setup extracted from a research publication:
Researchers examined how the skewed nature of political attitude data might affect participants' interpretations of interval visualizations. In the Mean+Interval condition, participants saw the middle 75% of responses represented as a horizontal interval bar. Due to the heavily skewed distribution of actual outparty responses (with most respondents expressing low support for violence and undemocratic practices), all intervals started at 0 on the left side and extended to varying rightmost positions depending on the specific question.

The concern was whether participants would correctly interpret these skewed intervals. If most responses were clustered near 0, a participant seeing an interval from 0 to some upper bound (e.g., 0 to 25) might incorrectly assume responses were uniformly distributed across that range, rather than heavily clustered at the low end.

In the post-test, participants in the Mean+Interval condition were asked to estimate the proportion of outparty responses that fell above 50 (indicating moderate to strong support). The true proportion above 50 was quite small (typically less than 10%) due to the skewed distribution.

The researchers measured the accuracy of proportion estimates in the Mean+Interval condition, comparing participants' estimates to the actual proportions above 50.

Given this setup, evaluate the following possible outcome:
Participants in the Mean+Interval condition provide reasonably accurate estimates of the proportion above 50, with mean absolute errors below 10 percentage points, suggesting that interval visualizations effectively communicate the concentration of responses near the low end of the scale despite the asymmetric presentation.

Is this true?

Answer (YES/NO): NO